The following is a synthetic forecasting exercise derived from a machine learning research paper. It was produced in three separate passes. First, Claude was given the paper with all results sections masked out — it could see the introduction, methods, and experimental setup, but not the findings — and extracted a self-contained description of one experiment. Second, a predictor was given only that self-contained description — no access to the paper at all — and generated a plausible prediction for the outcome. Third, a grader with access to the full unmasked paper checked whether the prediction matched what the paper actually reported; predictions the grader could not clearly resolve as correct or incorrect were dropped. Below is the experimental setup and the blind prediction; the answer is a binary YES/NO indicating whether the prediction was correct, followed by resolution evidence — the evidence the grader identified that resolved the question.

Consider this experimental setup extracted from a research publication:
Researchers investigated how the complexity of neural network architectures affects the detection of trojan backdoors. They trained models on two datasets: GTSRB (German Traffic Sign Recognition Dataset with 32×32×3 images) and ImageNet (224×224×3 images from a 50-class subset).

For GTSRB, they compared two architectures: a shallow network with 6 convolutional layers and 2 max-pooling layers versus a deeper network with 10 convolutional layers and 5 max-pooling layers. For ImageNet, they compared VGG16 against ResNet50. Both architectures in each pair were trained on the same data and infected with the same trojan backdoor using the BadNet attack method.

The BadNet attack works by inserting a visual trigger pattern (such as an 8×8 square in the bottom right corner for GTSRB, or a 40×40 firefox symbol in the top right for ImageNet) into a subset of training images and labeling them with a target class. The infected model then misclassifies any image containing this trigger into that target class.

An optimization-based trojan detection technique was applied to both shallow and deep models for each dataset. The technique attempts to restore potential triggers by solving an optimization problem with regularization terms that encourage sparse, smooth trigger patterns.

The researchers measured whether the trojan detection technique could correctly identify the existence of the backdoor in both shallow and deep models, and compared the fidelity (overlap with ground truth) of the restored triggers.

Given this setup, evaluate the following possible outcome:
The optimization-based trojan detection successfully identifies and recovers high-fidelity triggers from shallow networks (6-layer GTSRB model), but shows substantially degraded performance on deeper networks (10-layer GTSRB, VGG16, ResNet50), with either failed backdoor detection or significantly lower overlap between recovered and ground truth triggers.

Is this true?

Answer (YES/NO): NO